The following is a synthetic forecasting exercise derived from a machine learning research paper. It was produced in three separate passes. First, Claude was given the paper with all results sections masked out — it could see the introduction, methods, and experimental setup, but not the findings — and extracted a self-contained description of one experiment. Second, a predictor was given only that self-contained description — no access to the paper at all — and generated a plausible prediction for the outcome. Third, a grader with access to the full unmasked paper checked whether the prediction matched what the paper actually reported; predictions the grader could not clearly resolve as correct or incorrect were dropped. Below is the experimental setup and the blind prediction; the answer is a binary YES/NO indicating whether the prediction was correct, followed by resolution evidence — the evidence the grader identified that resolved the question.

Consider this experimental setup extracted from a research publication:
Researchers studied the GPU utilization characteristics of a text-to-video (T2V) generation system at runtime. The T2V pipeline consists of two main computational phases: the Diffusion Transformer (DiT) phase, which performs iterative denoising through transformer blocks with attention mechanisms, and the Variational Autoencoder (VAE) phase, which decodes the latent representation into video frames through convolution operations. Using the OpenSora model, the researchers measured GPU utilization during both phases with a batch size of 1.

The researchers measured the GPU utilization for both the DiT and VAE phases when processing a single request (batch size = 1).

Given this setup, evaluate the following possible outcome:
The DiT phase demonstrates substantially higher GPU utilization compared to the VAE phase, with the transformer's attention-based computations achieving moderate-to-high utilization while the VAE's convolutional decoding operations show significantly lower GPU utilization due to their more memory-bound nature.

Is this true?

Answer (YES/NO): NO